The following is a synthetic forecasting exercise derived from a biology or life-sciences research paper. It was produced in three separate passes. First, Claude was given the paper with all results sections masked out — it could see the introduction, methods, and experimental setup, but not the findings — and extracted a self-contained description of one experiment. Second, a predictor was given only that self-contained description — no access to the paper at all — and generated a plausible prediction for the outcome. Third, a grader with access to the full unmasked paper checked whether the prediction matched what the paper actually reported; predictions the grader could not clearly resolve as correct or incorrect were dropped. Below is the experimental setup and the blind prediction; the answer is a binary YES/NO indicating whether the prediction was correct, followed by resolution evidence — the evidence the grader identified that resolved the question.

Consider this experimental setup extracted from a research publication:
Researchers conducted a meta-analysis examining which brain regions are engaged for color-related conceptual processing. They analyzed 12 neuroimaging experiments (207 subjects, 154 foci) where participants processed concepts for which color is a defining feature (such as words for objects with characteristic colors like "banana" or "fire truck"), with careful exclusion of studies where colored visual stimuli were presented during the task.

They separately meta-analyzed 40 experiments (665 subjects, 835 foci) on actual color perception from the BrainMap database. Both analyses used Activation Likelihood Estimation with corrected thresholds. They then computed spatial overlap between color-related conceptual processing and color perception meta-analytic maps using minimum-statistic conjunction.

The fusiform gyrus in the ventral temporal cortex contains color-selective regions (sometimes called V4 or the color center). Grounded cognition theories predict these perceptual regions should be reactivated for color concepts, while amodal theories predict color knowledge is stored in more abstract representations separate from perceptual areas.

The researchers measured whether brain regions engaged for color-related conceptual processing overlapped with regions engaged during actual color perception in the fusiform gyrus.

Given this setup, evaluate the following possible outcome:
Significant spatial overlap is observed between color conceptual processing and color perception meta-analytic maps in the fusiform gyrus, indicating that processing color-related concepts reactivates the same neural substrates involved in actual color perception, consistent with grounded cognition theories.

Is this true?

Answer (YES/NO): NO